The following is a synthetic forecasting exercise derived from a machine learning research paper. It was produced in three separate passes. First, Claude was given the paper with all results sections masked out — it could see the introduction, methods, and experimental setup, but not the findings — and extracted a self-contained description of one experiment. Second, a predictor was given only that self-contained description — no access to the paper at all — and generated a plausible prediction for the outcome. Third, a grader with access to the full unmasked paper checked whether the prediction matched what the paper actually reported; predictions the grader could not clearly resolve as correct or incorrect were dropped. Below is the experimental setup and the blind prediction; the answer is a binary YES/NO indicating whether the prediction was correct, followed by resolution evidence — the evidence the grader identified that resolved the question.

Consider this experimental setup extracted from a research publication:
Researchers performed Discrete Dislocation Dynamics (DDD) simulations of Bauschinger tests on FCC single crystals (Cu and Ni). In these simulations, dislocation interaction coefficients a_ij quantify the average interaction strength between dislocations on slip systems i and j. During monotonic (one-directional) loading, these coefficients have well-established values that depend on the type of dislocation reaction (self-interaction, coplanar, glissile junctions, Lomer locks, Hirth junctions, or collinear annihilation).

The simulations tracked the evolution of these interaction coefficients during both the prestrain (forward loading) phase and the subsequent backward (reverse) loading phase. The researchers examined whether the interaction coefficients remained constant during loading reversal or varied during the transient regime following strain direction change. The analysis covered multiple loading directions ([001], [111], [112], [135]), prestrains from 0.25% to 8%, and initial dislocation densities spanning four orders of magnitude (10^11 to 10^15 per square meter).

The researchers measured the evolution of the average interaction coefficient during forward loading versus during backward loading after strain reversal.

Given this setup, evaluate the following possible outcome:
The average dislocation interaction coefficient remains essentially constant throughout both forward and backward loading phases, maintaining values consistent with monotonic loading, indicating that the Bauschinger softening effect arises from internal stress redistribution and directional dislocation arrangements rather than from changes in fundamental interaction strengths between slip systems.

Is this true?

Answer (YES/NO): NO